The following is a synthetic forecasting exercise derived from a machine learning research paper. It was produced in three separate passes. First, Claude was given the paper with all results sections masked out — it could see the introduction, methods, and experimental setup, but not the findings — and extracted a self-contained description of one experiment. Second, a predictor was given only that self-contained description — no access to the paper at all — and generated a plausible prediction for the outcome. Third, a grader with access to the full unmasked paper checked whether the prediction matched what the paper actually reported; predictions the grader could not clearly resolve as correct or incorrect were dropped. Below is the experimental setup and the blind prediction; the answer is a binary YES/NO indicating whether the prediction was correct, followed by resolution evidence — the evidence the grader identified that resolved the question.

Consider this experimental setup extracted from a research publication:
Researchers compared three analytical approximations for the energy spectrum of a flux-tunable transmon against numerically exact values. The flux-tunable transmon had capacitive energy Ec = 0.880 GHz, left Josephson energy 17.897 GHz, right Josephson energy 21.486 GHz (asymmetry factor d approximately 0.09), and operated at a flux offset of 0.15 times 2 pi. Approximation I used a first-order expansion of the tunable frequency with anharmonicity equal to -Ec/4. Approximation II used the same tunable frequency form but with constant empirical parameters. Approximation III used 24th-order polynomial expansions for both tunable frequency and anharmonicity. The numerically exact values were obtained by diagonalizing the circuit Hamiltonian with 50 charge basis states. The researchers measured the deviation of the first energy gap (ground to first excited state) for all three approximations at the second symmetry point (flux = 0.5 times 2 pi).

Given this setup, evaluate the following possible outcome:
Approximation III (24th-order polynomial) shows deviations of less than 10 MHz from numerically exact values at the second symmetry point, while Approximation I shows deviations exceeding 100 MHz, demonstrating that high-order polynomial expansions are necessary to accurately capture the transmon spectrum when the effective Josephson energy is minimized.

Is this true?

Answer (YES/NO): YES